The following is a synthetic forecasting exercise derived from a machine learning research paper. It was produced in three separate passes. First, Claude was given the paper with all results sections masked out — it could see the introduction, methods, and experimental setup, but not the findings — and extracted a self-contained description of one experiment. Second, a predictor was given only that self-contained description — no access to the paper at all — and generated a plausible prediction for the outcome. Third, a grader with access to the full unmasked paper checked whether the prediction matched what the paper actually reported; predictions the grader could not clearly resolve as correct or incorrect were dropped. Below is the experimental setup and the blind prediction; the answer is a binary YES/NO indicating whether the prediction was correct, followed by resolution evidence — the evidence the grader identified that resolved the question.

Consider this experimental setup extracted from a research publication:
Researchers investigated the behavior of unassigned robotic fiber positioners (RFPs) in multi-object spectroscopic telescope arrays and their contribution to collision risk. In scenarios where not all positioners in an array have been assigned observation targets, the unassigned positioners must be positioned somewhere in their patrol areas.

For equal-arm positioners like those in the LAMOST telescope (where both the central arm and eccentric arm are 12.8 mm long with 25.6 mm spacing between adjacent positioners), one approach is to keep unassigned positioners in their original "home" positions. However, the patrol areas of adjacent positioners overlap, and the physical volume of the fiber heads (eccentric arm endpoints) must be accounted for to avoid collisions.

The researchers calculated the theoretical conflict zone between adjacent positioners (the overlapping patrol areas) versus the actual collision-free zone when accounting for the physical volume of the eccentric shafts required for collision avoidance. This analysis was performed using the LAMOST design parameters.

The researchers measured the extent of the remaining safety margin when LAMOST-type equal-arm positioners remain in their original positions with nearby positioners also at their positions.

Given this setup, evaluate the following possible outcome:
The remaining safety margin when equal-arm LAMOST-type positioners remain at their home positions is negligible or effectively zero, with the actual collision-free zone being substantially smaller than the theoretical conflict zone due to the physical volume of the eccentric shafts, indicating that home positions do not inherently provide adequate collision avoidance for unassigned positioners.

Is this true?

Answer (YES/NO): NO